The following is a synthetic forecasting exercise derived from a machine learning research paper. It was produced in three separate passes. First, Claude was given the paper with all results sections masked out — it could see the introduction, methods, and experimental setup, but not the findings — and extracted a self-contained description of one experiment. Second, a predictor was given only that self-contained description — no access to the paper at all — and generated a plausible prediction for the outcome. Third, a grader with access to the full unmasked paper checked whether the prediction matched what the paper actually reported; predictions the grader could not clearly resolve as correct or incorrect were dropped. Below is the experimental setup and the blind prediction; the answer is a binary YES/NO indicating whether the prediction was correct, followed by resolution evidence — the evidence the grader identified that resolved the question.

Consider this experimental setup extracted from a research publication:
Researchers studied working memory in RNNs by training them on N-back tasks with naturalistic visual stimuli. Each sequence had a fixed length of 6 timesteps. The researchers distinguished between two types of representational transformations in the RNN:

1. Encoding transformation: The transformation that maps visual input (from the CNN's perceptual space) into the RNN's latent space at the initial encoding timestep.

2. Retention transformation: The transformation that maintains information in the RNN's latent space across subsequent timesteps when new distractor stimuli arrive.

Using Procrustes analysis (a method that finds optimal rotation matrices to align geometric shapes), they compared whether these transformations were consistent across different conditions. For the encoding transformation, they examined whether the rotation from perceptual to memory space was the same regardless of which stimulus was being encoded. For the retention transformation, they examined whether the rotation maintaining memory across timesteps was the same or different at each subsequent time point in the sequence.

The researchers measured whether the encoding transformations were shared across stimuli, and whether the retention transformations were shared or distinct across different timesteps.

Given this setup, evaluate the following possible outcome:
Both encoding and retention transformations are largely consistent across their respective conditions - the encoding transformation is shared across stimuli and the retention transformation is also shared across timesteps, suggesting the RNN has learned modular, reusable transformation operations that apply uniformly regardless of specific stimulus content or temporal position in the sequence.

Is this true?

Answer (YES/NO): NO